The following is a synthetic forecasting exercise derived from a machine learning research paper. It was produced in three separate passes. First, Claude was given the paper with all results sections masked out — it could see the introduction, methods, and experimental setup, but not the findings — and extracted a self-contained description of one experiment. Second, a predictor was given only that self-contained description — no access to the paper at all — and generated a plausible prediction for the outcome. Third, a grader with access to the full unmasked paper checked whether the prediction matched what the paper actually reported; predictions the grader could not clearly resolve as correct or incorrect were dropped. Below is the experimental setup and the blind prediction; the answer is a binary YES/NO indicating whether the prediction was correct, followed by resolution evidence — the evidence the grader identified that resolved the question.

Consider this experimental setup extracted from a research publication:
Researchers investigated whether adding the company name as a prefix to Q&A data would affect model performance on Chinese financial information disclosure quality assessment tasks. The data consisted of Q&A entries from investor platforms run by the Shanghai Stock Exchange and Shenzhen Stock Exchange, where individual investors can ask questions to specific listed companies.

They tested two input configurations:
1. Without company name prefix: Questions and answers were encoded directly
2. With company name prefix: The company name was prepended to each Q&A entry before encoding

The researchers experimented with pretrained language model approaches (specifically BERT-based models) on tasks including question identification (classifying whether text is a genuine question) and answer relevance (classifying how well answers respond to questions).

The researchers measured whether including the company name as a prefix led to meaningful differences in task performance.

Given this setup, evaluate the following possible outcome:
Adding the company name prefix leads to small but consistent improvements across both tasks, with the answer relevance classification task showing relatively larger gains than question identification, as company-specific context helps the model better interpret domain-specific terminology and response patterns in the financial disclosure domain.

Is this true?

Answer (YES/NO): NO